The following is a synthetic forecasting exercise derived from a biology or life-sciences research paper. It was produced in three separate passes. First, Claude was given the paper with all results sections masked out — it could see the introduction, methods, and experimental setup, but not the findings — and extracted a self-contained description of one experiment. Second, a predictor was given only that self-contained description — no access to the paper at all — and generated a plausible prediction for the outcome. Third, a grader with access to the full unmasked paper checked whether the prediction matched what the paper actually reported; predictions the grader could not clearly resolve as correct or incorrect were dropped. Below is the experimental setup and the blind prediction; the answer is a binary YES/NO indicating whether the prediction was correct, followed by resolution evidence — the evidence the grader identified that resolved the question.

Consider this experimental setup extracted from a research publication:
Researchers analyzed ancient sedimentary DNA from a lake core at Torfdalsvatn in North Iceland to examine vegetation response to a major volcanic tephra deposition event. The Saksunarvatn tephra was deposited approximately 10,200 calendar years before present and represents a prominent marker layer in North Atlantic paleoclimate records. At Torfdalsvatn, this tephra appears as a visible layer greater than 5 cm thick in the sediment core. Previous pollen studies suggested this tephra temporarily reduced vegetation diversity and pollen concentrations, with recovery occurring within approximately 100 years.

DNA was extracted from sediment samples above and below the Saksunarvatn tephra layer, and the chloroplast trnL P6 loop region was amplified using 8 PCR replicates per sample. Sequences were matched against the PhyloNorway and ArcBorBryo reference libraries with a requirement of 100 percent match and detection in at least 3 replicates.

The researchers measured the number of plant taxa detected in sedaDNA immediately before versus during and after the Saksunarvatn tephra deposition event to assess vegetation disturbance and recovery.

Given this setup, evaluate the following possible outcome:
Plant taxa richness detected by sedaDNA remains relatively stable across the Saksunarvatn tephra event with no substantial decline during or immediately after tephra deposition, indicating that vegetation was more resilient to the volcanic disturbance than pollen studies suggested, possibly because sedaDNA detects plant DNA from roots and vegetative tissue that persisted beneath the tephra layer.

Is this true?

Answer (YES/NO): NO